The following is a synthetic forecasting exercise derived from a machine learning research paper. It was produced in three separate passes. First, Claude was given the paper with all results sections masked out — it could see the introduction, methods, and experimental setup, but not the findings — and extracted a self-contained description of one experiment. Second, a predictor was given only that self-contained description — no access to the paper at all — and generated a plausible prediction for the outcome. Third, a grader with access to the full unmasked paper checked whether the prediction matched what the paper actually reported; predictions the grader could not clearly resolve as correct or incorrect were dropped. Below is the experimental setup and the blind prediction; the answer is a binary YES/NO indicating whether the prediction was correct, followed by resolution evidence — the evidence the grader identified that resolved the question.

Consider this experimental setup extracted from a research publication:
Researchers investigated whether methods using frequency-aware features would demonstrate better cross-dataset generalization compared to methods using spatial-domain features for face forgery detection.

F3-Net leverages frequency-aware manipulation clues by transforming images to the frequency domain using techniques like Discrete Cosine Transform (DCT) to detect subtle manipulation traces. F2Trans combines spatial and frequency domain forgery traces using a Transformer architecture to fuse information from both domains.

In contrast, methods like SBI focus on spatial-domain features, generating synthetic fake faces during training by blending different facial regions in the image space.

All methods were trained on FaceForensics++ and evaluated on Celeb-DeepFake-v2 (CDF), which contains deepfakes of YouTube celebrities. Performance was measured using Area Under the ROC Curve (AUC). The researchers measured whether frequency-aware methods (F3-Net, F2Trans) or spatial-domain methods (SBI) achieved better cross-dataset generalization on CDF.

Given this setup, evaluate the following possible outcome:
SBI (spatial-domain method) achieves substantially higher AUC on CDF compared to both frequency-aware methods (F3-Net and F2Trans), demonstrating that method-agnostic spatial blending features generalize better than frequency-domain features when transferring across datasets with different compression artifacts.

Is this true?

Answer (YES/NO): YES